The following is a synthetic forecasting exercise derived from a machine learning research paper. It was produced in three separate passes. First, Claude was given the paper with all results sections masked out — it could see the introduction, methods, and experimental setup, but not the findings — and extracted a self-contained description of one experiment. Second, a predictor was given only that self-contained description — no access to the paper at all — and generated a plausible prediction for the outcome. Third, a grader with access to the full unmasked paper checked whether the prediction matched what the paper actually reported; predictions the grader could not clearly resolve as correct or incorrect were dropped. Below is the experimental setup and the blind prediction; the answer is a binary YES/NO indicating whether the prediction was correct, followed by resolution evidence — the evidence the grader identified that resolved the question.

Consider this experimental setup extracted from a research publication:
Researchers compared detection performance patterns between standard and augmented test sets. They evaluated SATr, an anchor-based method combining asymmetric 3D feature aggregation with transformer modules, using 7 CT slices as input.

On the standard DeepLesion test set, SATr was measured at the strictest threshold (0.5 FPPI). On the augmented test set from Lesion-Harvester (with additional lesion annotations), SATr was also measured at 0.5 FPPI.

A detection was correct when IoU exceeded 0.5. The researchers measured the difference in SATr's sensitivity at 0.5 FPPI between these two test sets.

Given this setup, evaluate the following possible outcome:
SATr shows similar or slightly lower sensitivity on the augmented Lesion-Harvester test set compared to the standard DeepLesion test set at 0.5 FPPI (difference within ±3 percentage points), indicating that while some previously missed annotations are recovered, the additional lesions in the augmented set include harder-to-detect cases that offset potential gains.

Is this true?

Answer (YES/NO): NO